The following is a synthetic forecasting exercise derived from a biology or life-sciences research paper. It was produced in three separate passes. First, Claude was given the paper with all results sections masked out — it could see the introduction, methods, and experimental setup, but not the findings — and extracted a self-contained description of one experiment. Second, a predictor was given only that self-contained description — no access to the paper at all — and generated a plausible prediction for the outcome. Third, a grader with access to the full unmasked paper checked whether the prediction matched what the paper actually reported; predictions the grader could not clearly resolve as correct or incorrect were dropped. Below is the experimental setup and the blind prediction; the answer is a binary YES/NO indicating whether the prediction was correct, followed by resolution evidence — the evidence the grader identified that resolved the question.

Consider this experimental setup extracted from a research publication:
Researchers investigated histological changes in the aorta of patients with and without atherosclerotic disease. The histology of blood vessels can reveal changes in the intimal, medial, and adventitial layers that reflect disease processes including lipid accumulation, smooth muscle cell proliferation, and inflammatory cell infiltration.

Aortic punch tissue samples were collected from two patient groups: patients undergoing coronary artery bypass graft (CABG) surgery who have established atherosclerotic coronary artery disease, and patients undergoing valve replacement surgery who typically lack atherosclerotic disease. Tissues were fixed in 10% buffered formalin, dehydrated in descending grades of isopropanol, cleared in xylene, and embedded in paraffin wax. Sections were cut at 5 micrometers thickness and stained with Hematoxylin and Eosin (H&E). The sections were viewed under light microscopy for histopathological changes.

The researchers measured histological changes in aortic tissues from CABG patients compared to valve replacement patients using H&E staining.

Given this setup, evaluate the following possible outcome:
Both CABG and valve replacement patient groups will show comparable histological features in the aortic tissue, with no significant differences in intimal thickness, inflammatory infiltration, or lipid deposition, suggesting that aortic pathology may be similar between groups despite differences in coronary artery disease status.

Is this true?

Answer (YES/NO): NO